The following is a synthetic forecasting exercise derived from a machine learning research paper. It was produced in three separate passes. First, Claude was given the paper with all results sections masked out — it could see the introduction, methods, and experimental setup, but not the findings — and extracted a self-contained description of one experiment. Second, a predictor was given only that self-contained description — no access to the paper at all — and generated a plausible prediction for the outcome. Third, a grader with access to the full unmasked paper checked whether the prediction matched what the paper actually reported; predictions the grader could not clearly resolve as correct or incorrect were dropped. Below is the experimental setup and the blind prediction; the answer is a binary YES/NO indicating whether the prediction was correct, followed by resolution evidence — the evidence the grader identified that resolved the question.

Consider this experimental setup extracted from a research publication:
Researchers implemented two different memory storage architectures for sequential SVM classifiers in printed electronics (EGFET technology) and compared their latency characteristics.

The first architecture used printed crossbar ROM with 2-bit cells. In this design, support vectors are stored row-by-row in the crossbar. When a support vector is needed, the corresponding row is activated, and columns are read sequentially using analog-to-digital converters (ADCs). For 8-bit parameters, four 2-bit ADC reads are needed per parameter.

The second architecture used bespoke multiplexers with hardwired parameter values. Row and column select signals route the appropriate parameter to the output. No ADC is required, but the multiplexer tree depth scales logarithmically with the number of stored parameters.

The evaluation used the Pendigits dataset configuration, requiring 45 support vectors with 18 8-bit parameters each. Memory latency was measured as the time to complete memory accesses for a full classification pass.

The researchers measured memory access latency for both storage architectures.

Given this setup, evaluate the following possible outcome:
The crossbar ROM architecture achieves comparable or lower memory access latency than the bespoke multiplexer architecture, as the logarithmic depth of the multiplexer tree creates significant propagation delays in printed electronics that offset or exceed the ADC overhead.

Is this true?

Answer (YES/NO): YES